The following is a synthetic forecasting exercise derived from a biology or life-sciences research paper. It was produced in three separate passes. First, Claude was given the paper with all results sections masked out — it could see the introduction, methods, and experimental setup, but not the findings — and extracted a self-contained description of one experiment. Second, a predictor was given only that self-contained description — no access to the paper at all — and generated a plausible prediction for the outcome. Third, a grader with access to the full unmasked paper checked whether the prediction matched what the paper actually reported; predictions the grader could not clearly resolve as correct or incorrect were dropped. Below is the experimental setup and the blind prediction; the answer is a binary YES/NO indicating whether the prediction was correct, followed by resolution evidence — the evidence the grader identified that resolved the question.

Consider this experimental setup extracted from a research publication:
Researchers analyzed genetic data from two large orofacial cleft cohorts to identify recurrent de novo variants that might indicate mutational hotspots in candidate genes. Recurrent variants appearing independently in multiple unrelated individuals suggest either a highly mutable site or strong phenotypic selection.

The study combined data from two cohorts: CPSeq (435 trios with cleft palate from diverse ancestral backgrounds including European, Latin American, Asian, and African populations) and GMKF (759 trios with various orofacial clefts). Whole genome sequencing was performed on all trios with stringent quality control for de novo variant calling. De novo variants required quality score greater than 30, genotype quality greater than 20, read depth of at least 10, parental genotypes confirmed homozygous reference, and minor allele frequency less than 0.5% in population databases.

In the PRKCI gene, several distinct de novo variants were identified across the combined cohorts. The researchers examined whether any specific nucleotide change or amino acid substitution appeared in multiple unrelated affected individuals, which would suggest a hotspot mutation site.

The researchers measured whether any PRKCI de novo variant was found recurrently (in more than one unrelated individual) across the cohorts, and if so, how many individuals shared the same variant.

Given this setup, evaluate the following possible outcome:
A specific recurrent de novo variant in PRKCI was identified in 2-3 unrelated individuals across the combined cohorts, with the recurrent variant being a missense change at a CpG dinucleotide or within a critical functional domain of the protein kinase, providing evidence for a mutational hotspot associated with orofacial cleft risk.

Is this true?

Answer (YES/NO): NO